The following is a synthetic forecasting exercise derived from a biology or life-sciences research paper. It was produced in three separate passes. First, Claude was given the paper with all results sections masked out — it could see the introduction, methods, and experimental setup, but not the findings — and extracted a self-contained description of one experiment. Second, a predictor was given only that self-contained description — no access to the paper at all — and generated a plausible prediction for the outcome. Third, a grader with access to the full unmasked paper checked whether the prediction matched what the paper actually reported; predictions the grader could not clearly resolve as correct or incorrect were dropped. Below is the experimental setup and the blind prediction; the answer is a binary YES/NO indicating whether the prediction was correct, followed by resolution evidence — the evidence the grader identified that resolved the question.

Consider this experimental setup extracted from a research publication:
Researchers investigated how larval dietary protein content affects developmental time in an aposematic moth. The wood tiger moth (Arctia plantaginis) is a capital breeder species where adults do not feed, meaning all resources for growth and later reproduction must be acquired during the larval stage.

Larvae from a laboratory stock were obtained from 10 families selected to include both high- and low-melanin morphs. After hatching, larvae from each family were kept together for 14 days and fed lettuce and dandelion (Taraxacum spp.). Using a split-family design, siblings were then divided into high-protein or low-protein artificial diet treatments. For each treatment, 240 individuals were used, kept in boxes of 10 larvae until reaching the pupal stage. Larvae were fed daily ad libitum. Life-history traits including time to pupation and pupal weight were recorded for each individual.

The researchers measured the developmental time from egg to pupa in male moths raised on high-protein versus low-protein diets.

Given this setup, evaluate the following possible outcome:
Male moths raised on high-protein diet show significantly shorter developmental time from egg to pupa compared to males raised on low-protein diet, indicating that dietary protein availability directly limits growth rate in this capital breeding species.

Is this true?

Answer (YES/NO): YES